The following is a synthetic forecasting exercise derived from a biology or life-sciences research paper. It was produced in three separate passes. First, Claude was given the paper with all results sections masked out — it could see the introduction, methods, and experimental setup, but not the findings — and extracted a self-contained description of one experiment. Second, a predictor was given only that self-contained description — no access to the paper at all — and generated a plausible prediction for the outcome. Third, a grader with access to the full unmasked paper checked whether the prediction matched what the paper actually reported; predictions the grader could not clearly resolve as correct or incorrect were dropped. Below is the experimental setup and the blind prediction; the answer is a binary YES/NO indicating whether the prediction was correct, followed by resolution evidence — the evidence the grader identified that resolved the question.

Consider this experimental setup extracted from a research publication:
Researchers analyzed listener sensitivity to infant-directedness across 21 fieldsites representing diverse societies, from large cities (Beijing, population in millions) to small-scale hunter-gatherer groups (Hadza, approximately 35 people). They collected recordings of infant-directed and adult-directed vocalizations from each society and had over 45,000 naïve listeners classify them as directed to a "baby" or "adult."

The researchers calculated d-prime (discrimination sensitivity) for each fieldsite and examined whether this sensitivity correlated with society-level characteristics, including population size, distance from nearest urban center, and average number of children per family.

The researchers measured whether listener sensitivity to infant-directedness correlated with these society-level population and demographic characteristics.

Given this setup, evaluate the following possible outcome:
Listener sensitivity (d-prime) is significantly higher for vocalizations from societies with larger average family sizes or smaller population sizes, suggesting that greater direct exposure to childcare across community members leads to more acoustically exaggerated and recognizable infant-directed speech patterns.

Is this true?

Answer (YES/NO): NO